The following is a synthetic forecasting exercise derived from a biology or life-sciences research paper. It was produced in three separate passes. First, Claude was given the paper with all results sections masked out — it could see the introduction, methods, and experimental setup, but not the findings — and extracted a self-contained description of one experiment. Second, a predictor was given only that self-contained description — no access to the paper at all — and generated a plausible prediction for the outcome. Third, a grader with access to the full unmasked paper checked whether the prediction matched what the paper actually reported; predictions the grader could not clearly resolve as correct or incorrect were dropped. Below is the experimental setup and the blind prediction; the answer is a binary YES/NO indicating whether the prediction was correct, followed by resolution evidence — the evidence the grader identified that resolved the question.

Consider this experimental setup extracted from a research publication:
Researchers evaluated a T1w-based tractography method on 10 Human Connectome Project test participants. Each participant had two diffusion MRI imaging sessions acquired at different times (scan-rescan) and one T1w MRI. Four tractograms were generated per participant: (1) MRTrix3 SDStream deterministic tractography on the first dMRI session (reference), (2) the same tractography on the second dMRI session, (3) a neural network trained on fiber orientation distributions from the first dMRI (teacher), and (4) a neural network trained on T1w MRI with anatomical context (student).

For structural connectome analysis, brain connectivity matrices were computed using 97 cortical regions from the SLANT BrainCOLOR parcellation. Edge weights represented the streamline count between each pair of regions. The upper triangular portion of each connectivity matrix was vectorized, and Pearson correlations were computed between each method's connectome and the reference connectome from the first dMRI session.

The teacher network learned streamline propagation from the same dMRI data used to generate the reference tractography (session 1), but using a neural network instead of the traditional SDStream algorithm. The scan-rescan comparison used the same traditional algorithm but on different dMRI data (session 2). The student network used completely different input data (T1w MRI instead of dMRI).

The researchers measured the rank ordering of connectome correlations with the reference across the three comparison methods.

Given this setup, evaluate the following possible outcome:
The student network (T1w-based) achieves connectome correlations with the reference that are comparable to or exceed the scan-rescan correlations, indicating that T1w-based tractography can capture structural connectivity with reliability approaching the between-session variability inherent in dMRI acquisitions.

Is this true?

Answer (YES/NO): NO